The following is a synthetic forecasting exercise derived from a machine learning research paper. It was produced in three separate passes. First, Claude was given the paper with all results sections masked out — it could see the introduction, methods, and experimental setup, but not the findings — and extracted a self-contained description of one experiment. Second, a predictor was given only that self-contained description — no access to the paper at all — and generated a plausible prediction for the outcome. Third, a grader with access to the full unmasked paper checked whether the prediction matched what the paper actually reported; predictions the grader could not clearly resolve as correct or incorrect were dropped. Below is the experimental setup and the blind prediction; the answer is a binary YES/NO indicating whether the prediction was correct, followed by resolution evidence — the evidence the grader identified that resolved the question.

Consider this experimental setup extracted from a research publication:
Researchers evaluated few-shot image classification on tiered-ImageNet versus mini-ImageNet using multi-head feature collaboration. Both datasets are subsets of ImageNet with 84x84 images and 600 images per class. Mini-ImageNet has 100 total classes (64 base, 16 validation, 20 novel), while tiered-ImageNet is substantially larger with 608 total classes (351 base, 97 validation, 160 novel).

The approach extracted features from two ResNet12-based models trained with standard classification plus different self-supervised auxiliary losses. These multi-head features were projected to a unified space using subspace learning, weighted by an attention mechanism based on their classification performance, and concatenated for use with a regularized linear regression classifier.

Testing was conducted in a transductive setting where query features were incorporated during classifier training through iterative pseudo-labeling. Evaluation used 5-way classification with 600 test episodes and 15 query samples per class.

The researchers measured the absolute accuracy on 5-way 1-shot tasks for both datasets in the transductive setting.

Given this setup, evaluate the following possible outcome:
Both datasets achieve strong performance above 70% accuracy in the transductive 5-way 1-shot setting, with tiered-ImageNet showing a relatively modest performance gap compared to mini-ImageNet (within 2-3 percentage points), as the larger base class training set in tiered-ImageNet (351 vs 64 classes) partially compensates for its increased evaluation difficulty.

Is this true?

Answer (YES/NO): NO